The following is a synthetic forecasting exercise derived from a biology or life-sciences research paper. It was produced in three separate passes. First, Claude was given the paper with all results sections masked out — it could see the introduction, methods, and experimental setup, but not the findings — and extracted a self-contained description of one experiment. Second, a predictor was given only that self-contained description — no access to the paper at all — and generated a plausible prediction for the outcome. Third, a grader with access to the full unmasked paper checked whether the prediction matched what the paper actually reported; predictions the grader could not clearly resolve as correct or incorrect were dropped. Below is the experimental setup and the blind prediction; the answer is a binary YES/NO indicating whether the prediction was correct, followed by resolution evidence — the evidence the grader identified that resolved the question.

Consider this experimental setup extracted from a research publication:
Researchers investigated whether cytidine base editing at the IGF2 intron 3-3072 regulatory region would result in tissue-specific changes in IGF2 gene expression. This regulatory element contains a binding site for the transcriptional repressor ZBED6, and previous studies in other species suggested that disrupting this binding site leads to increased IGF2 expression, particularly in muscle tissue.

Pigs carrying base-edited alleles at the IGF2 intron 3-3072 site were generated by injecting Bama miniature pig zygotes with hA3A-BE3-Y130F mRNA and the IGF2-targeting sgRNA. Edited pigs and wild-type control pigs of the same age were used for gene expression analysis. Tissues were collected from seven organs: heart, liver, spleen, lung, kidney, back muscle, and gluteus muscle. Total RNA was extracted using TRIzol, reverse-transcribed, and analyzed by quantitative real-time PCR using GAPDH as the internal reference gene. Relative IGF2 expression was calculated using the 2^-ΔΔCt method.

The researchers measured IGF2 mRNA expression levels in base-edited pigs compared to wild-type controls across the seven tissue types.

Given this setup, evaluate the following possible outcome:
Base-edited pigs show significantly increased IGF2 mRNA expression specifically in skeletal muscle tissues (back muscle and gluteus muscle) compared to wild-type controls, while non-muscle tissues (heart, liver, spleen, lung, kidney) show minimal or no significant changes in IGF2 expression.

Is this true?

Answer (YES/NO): NO